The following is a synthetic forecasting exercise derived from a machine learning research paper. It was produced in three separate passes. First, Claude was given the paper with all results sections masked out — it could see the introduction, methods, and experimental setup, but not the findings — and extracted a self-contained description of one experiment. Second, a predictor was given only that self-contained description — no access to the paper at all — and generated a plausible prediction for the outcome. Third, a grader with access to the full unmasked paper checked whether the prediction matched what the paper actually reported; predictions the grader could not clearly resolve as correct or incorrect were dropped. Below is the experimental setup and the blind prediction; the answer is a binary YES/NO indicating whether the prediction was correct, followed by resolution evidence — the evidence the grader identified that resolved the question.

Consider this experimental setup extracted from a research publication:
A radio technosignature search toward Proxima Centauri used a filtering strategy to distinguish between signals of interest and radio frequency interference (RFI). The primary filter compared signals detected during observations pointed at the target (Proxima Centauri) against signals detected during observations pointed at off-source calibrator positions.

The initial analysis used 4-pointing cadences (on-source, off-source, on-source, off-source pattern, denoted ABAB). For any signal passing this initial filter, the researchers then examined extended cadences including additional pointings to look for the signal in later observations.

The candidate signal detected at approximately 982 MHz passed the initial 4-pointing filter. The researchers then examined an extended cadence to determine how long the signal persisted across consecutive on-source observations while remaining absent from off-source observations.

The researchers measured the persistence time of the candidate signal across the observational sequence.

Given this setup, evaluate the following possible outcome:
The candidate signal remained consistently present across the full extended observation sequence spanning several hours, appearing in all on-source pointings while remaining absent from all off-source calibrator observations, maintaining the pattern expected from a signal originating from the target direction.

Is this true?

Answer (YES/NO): YES